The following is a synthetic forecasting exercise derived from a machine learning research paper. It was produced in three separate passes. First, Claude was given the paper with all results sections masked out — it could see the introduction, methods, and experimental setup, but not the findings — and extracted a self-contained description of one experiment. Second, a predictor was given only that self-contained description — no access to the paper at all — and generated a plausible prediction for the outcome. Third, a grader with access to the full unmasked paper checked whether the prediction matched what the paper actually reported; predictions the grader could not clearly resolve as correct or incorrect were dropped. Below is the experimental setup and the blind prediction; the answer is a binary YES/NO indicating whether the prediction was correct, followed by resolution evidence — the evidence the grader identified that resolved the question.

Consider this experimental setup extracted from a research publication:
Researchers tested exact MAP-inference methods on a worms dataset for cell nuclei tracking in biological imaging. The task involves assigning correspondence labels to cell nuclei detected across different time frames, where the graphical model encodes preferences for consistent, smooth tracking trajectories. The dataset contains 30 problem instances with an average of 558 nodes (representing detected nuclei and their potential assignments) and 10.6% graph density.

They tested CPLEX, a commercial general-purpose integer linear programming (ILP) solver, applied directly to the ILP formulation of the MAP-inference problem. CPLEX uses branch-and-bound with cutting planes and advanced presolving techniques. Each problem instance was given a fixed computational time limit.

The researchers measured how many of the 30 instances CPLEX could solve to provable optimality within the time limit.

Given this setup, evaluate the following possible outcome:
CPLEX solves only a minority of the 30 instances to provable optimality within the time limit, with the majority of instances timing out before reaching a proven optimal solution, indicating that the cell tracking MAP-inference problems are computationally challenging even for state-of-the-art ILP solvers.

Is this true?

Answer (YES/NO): YES